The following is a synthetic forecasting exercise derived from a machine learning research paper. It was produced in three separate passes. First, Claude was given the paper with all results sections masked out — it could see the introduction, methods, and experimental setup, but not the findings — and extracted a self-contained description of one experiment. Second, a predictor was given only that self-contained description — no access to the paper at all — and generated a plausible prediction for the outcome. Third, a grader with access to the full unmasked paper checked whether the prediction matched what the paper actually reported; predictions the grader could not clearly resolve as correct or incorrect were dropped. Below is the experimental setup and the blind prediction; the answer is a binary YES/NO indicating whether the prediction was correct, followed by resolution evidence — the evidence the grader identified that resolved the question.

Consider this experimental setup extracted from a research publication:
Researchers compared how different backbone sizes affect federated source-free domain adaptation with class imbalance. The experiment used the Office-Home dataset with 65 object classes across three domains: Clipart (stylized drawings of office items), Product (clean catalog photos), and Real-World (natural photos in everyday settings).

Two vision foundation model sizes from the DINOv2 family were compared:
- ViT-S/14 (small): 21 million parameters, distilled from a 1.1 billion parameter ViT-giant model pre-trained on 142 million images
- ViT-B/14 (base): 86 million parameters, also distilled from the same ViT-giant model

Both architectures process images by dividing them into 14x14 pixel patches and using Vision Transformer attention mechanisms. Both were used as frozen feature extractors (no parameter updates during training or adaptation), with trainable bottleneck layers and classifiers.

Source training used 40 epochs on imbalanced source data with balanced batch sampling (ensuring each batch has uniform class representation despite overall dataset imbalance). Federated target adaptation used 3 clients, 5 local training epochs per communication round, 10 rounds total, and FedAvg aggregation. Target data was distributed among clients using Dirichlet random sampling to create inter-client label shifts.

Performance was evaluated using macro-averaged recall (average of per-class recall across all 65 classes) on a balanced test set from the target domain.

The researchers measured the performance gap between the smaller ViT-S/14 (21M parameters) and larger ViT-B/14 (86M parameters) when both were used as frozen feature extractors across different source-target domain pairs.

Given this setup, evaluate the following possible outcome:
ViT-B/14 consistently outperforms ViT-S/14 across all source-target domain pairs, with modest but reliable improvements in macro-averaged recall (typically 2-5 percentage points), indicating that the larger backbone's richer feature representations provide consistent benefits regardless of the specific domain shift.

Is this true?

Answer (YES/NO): NO